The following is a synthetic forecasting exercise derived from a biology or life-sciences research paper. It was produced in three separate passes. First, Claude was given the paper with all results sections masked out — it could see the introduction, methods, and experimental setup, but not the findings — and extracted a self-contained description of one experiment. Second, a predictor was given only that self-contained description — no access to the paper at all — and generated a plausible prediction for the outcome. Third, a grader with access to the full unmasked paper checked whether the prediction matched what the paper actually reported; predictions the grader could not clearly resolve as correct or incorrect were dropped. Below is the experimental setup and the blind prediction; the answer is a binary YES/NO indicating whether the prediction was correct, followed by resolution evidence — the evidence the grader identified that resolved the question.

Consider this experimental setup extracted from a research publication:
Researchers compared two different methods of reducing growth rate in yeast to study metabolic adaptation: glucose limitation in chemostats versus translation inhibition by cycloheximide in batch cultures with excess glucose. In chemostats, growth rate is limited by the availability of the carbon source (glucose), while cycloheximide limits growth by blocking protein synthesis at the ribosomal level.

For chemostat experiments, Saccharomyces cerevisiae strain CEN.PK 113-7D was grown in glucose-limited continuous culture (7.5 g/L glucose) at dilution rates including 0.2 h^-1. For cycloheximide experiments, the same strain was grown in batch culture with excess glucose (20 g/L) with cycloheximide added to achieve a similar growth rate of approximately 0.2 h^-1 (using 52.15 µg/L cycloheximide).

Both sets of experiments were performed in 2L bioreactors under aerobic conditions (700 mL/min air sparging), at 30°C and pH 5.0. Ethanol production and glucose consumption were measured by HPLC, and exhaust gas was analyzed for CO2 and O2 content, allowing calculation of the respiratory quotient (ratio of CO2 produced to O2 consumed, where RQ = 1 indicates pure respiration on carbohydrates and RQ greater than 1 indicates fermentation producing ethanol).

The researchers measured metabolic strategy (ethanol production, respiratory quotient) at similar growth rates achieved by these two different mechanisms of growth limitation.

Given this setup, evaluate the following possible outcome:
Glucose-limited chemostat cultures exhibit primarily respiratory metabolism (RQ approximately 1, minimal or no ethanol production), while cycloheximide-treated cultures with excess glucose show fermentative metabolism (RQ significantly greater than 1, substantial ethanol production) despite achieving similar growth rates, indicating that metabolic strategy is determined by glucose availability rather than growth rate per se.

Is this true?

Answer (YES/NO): YES